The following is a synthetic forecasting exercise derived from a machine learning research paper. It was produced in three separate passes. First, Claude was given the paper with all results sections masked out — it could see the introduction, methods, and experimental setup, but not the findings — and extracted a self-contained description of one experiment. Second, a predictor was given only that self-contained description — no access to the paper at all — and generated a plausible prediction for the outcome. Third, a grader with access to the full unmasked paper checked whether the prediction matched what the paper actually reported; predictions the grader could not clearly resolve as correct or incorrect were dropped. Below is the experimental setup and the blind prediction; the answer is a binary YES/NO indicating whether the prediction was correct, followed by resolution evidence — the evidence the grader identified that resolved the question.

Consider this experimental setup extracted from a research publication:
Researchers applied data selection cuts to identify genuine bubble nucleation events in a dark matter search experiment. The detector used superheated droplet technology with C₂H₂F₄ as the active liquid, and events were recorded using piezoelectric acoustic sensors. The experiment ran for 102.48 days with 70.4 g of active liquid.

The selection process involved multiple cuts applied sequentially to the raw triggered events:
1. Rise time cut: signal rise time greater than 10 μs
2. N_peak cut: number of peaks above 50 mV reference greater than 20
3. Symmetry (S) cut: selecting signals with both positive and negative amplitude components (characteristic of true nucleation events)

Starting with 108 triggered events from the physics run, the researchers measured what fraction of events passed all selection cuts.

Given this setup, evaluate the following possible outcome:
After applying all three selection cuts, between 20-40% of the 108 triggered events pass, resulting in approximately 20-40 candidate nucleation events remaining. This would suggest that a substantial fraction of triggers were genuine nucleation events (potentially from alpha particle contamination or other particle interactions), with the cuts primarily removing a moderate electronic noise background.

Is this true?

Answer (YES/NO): NO